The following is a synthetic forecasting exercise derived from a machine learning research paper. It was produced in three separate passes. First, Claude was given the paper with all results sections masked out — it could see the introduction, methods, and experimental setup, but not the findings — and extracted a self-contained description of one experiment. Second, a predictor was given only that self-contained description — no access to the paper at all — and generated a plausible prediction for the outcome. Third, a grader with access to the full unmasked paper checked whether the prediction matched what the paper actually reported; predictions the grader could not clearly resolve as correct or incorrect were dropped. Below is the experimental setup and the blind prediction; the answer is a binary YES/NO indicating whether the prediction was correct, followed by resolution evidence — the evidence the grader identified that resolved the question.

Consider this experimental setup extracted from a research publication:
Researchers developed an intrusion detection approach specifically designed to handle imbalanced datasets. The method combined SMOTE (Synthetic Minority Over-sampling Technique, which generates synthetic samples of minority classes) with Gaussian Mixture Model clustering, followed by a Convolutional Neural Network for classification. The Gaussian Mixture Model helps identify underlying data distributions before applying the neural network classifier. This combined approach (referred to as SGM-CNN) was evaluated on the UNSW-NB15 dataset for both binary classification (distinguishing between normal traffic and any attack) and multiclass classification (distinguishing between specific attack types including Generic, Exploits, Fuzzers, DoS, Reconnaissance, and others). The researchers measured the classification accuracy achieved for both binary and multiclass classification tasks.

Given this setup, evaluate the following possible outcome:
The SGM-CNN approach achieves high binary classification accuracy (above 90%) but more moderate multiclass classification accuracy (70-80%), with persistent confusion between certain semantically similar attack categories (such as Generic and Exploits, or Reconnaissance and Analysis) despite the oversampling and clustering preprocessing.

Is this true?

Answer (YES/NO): NO